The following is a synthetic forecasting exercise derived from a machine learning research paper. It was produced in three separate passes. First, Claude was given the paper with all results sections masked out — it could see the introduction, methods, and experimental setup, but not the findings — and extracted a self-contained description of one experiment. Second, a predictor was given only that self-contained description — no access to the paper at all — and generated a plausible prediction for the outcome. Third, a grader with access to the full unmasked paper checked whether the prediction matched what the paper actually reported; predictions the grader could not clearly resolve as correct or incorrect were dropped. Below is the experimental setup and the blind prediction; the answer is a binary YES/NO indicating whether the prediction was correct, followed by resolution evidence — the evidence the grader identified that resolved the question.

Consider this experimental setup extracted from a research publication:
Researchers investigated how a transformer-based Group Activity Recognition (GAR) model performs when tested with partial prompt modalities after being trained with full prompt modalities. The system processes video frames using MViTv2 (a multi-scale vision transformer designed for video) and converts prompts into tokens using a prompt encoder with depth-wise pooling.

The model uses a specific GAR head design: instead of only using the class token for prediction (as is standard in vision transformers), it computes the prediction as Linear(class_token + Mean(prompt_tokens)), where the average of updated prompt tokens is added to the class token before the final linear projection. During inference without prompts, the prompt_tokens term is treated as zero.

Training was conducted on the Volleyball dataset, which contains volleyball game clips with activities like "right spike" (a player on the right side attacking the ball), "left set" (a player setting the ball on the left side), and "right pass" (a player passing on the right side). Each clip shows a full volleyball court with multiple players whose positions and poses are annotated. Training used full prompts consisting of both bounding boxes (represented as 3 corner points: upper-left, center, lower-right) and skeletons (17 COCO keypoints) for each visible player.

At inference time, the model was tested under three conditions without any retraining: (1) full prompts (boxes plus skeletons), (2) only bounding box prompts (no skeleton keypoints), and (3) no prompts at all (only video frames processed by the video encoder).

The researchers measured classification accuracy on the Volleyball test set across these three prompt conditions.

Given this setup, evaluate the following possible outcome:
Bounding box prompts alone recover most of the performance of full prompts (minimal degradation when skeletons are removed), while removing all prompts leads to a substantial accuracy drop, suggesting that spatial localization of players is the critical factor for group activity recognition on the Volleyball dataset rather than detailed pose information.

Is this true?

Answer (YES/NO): NO